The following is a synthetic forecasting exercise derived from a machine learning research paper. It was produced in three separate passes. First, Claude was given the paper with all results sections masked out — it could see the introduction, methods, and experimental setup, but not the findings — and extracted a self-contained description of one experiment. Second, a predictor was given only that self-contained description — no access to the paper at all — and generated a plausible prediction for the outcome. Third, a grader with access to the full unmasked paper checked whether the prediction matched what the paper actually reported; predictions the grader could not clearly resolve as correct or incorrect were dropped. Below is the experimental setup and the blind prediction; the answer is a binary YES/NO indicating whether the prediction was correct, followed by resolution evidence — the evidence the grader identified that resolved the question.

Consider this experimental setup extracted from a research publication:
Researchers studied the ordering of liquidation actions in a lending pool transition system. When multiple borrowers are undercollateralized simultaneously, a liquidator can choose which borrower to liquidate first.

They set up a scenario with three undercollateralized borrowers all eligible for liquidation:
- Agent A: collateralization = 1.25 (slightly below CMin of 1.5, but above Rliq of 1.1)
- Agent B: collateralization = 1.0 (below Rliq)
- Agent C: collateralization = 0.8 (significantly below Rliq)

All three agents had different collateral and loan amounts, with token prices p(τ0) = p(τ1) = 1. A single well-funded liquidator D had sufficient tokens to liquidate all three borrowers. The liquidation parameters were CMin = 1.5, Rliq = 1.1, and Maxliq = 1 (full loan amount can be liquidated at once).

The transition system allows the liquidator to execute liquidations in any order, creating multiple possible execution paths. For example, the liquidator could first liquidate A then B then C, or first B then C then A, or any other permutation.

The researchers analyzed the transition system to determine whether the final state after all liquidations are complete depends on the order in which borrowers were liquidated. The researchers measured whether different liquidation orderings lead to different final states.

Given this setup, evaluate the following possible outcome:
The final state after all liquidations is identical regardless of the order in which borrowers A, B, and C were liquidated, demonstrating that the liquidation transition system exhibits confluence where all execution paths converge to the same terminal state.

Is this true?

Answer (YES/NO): YES